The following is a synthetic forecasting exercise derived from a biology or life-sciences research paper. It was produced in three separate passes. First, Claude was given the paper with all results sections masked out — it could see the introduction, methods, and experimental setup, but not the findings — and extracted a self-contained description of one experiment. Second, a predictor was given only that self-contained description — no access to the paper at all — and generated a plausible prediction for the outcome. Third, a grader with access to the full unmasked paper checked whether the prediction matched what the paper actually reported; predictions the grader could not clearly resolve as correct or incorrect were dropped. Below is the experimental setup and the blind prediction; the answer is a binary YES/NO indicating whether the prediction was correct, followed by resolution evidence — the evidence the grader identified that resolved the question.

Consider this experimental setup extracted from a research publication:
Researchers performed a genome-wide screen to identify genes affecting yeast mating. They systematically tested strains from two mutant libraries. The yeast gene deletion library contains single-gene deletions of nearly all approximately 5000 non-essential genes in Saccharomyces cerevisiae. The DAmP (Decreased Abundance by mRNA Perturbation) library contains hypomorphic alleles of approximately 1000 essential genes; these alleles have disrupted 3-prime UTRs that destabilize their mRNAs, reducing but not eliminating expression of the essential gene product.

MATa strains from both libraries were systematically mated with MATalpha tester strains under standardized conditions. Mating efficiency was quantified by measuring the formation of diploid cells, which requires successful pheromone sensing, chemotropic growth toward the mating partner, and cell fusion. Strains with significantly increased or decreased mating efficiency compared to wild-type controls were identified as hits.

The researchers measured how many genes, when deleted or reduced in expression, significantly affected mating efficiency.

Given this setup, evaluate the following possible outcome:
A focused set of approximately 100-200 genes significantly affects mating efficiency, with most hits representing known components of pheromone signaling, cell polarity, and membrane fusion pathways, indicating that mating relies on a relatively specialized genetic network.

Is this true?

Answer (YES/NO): NO